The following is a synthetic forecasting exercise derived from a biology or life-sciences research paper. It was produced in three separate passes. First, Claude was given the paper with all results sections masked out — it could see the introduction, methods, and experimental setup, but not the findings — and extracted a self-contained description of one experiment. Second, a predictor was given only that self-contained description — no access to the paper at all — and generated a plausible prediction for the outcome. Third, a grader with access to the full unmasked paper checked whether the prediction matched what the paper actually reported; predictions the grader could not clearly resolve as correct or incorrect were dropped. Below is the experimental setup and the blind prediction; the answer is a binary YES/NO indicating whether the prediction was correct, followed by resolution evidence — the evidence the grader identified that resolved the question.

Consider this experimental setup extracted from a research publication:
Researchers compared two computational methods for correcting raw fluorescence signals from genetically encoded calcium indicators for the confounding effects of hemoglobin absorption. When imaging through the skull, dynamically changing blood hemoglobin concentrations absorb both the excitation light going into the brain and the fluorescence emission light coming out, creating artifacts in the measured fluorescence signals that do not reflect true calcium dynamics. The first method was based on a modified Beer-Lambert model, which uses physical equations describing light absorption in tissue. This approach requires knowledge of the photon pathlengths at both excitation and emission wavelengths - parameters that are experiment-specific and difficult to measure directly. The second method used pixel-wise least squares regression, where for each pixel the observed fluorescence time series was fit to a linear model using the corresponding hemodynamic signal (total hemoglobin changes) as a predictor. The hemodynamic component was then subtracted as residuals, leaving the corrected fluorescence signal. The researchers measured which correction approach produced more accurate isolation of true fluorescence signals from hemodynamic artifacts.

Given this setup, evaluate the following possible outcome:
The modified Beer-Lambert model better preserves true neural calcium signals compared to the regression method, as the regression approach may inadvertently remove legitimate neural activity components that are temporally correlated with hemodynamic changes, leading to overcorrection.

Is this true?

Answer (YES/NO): NO